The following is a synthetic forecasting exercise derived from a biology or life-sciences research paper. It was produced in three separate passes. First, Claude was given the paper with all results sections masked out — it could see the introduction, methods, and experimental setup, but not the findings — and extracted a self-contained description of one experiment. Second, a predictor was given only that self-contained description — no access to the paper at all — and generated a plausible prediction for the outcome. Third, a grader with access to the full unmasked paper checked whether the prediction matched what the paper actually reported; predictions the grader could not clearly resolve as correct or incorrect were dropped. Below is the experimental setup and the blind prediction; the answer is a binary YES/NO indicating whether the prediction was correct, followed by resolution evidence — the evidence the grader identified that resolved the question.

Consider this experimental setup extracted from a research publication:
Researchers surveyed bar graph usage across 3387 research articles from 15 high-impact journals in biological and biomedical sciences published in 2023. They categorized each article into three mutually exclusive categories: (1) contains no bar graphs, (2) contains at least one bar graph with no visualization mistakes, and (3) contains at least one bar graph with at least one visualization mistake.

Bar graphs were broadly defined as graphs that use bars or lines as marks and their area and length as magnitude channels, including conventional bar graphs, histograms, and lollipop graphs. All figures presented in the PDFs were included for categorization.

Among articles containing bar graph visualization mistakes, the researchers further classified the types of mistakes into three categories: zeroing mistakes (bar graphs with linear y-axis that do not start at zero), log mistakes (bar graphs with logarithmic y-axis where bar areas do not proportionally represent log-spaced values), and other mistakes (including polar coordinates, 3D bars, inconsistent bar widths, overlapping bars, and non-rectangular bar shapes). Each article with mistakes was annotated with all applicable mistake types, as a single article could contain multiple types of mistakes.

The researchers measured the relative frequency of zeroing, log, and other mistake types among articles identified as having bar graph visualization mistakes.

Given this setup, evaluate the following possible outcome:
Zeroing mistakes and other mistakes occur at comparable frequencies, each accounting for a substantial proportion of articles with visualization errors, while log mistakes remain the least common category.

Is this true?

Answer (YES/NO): NO